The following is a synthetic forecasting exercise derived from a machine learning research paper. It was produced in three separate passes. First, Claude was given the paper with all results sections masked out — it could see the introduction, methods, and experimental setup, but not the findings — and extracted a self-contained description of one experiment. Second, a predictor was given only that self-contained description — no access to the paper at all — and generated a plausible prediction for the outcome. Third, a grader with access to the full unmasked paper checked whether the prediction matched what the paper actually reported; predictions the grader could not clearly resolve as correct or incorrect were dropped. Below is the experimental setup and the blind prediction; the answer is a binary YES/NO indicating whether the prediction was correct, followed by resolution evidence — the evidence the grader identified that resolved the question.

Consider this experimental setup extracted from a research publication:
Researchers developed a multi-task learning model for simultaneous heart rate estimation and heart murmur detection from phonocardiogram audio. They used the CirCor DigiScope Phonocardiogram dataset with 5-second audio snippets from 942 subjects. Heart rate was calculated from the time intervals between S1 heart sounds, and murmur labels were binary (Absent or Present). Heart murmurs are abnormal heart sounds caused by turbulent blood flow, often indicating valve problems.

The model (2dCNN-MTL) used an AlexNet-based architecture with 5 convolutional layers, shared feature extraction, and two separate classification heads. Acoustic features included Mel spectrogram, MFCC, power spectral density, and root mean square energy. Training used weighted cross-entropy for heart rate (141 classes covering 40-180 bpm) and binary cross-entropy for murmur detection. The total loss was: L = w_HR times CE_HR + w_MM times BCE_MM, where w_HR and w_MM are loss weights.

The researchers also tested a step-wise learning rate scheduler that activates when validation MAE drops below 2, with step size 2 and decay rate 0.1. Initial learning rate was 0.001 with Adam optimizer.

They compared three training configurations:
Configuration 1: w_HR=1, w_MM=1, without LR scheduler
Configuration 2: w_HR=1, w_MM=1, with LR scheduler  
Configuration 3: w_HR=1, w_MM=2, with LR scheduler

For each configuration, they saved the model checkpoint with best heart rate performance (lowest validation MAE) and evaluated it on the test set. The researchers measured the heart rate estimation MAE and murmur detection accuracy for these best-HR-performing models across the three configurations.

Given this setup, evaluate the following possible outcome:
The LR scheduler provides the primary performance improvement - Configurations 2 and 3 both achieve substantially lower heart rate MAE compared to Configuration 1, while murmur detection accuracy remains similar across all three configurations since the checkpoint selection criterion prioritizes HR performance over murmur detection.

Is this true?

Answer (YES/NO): NO